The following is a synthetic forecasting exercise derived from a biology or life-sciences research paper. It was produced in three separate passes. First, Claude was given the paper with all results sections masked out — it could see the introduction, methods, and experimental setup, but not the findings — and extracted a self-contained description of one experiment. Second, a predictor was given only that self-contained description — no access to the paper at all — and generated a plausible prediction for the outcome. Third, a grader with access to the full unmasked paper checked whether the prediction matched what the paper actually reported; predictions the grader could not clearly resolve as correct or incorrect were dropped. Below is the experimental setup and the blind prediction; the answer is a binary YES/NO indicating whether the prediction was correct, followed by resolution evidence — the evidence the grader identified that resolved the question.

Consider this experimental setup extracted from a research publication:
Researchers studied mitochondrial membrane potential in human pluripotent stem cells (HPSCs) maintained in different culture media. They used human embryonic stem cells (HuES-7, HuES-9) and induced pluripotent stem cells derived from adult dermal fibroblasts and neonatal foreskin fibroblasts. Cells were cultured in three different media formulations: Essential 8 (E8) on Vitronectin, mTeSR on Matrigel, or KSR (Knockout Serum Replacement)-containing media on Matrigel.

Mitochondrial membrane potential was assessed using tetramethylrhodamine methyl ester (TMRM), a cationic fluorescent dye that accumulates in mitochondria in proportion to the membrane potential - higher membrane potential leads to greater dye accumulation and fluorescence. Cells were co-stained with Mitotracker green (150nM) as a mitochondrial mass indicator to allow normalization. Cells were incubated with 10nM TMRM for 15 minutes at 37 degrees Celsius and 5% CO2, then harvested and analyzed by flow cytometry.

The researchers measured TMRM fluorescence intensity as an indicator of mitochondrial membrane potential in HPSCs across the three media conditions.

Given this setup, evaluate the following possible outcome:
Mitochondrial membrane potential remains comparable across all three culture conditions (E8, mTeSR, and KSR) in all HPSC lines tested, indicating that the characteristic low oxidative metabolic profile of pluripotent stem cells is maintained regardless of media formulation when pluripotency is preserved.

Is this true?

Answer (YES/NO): NO